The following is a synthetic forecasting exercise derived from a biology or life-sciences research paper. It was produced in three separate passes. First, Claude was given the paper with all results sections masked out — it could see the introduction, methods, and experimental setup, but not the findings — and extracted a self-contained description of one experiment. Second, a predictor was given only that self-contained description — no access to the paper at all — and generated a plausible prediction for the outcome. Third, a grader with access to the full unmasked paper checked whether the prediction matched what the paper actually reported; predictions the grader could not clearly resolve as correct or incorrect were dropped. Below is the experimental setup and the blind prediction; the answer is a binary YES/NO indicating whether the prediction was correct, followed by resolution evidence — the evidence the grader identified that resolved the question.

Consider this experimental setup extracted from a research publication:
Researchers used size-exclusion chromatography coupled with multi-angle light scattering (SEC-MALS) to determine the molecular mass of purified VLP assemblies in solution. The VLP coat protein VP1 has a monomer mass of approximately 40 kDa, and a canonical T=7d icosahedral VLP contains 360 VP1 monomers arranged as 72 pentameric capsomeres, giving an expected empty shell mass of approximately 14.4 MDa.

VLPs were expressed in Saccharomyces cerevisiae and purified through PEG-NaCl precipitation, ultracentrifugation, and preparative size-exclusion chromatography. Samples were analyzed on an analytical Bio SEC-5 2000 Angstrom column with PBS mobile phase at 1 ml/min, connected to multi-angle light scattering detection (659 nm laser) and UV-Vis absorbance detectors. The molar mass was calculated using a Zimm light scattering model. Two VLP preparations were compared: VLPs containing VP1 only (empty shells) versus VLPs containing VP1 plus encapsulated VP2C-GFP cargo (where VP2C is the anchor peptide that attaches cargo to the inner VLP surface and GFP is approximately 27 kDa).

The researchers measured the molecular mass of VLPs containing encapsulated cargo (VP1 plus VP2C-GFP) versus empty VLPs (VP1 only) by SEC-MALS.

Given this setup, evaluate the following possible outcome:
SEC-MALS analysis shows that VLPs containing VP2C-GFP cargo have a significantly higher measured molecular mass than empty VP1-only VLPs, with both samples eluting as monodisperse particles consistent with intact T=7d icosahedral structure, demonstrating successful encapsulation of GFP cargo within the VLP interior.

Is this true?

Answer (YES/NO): NO